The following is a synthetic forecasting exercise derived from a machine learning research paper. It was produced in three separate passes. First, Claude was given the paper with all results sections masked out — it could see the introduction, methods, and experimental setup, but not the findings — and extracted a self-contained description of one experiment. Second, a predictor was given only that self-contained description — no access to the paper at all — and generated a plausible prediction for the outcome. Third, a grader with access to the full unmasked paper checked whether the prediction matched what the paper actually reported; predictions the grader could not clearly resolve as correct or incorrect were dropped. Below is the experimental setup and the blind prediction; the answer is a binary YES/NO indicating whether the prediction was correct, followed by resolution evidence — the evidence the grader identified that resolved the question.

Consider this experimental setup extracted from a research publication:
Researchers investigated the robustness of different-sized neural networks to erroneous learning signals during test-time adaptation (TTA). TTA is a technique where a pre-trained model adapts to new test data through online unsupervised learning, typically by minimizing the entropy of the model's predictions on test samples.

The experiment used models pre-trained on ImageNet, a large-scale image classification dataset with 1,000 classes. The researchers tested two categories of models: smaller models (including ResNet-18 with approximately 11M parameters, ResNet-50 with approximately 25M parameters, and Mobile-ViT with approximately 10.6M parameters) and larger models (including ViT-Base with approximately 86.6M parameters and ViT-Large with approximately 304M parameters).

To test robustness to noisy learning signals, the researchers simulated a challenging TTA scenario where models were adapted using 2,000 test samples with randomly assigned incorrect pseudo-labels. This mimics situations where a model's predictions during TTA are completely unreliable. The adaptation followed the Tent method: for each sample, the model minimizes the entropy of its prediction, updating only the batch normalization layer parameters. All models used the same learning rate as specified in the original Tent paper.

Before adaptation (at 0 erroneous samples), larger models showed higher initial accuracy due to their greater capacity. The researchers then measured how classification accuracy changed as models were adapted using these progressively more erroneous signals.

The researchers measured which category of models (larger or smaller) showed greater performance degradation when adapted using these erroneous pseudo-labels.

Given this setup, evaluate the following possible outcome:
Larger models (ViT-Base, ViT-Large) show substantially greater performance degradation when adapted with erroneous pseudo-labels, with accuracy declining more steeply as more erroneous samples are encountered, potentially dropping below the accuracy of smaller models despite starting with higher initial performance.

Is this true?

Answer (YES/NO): YES